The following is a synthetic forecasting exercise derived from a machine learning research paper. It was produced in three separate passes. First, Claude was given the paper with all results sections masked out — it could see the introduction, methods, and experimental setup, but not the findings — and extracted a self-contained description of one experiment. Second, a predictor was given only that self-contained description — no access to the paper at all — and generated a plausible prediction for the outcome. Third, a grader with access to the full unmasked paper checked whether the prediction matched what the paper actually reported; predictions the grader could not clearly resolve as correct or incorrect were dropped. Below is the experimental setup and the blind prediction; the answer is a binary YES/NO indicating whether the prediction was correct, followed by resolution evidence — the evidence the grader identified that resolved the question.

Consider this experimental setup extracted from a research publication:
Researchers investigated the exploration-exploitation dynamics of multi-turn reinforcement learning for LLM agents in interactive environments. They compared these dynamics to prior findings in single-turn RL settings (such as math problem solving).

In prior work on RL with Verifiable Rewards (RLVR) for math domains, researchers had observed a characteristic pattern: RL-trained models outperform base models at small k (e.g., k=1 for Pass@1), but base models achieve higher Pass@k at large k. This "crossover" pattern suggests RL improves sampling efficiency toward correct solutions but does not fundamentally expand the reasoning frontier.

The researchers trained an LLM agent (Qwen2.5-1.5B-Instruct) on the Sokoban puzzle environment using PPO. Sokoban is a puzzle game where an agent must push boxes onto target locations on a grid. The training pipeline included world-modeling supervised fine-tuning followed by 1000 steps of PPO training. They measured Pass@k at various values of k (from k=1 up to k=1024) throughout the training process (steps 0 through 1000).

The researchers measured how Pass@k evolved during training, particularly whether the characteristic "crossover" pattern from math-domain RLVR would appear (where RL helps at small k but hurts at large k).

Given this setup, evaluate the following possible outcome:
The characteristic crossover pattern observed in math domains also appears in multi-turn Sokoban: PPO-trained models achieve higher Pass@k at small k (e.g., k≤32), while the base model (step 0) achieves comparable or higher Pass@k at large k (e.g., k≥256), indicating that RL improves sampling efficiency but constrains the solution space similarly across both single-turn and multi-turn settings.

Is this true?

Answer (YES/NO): NO